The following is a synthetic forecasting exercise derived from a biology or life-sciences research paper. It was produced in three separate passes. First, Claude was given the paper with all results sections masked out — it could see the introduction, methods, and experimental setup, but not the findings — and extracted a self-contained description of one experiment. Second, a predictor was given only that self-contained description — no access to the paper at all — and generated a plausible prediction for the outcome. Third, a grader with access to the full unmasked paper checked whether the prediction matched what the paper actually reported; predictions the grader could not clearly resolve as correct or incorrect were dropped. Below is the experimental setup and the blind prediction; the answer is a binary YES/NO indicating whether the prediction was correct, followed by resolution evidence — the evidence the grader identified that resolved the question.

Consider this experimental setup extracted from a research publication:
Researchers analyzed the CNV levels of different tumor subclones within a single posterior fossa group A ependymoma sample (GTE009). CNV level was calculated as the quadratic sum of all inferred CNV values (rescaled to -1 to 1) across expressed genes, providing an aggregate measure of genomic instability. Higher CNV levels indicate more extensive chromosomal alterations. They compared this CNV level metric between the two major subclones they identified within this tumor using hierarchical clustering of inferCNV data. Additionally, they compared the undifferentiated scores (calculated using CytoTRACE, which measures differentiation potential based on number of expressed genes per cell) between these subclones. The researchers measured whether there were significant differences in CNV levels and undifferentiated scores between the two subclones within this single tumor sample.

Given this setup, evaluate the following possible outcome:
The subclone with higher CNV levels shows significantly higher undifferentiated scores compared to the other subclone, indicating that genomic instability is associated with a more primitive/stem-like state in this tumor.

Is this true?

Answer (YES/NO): NO